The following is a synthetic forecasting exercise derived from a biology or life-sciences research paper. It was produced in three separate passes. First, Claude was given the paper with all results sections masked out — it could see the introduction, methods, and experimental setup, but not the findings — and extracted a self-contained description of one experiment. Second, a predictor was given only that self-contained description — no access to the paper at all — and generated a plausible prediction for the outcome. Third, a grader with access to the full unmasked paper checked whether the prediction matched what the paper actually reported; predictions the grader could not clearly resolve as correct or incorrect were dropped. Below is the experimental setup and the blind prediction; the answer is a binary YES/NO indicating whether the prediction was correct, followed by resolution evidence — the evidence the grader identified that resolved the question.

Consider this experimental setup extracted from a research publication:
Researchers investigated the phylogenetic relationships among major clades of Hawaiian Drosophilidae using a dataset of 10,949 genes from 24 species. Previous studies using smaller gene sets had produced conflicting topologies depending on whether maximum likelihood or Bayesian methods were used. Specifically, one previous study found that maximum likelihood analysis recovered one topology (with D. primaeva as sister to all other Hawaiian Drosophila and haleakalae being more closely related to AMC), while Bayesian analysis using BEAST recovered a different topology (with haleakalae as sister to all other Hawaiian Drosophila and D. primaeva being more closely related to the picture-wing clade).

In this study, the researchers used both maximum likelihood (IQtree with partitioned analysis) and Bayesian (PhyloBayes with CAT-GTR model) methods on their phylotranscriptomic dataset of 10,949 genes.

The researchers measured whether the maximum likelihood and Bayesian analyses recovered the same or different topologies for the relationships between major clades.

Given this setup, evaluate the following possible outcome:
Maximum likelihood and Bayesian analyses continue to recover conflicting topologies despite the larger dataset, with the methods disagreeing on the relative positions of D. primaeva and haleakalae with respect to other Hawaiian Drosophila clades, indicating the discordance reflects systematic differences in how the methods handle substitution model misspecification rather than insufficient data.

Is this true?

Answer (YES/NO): NO